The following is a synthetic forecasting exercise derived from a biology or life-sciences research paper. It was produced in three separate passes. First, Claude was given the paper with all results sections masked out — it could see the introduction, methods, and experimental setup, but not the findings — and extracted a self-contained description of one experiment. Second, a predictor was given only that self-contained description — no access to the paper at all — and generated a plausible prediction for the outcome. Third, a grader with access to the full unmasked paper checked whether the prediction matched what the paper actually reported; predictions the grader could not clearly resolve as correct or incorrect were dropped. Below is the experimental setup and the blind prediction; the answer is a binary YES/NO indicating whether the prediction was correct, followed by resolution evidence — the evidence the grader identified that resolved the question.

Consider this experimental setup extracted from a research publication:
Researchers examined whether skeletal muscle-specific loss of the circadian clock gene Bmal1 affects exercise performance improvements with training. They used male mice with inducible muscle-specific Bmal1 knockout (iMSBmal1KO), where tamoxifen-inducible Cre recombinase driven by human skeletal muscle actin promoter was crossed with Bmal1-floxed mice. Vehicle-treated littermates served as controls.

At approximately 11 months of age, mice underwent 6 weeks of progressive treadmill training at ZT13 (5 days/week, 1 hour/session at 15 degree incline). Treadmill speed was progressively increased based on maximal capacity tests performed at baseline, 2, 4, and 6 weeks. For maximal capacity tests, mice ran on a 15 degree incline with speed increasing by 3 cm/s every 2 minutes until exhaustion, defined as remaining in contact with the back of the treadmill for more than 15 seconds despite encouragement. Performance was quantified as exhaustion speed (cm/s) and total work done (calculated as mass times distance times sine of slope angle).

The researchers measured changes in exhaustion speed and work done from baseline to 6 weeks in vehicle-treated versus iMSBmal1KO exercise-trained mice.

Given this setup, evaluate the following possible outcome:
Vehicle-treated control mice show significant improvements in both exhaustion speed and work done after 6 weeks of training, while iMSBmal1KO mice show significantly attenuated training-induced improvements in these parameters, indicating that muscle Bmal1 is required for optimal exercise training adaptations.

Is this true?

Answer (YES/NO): NO